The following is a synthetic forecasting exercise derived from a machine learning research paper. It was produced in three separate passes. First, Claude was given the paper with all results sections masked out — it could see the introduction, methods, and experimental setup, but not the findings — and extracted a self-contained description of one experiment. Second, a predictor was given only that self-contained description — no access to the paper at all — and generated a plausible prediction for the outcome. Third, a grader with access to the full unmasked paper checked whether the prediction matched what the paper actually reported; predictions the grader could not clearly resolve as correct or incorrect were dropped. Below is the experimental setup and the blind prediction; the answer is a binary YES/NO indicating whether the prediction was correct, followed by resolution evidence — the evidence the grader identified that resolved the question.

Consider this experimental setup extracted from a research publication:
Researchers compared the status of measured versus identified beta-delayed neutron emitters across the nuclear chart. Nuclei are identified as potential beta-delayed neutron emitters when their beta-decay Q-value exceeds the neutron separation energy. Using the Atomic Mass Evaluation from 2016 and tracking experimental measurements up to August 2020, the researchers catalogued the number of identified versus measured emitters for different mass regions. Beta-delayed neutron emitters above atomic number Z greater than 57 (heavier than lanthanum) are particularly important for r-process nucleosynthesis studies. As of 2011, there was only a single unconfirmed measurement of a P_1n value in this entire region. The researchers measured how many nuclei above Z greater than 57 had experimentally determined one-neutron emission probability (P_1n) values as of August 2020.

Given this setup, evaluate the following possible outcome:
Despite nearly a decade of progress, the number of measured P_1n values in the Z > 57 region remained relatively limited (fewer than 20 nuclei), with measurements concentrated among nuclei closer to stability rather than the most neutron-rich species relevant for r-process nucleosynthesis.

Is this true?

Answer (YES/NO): YES